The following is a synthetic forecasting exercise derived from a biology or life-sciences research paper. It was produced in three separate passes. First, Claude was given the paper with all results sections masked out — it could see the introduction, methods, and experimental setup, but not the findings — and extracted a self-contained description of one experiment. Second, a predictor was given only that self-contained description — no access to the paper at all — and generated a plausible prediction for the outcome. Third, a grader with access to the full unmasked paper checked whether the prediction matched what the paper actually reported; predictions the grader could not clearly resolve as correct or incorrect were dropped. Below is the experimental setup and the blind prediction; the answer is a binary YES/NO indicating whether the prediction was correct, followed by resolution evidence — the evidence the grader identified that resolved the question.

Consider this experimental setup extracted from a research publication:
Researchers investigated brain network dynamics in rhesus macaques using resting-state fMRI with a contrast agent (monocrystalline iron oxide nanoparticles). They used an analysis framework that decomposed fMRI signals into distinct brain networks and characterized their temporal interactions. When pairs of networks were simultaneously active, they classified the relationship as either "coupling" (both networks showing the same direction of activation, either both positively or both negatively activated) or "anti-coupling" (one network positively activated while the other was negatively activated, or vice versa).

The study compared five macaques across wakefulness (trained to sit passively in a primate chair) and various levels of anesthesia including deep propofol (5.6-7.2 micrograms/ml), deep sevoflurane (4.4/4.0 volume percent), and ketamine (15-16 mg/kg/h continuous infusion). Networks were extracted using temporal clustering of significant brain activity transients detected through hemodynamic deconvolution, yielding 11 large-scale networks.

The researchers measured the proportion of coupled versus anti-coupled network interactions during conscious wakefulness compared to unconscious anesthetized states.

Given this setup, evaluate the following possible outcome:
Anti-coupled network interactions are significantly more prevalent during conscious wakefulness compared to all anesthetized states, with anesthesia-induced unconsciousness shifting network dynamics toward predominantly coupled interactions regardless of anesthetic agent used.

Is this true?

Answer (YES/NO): NO